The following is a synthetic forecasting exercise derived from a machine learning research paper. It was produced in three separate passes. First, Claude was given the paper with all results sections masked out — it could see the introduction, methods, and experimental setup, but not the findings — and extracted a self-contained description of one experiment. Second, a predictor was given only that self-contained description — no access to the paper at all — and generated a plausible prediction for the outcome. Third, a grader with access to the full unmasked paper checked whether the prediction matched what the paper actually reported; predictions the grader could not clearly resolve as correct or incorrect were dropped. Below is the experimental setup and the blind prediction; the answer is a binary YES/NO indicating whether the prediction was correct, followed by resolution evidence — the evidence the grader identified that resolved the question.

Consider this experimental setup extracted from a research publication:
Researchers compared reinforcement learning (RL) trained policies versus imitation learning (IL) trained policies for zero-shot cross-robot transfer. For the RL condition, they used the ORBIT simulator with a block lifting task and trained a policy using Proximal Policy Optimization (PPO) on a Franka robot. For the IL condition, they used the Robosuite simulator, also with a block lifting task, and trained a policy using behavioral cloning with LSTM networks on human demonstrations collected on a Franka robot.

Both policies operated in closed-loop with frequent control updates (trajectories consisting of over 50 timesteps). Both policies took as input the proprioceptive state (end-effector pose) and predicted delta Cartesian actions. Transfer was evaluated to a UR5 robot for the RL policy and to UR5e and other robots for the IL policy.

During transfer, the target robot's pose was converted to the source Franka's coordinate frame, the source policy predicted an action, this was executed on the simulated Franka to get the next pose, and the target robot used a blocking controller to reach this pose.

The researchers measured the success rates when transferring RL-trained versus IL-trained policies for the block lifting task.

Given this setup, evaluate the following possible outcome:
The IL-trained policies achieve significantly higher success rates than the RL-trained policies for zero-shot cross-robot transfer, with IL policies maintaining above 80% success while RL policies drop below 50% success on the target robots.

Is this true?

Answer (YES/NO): NO